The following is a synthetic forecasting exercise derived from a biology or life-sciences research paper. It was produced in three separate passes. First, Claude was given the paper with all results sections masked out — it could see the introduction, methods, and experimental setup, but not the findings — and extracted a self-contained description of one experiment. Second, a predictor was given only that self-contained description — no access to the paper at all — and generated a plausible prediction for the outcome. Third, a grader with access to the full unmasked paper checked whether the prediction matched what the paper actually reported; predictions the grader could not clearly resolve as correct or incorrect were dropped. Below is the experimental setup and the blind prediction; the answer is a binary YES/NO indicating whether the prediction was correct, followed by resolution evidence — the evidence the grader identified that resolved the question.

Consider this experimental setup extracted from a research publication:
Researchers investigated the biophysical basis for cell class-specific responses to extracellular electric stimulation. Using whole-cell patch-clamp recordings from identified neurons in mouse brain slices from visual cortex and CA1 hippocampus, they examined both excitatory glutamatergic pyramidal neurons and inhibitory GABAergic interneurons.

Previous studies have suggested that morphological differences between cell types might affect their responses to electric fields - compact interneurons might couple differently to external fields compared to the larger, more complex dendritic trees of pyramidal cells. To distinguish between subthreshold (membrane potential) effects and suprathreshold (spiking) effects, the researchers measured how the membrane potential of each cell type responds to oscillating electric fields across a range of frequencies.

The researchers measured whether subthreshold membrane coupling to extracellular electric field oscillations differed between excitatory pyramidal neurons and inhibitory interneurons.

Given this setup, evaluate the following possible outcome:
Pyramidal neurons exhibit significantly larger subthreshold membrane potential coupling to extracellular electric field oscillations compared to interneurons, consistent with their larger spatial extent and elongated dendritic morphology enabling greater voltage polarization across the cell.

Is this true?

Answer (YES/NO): NO